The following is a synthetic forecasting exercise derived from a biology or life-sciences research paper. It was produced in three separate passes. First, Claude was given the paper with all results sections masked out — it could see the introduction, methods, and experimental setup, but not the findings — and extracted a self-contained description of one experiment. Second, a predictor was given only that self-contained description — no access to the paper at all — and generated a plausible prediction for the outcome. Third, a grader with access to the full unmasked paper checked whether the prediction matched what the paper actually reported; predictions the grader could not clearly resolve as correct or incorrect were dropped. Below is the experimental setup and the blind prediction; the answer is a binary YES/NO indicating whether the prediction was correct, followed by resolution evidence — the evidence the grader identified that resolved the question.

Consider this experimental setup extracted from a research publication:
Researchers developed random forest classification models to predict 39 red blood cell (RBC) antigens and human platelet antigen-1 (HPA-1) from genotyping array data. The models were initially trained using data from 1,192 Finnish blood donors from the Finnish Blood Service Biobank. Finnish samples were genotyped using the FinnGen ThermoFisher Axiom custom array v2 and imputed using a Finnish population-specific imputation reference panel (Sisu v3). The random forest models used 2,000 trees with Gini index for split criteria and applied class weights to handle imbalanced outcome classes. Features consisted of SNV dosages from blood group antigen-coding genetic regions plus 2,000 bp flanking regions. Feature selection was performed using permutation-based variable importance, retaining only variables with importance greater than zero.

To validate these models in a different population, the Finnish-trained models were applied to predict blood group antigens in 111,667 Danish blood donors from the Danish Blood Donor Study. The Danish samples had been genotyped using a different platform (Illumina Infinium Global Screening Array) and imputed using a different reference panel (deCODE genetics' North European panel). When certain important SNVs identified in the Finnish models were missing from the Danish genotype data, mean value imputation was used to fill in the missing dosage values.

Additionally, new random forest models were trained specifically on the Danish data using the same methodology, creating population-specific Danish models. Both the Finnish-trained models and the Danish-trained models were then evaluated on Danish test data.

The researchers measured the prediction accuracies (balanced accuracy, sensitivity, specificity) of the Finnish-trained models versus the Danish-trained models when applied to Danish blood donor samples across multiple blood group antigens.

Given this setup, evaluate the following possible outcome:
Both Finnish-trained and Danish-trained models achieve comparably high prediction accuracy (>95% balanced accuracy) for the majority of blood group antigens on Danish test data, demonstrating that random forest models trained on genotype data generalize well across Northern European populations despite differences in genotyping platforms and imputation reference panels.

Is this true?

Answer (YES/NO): NO